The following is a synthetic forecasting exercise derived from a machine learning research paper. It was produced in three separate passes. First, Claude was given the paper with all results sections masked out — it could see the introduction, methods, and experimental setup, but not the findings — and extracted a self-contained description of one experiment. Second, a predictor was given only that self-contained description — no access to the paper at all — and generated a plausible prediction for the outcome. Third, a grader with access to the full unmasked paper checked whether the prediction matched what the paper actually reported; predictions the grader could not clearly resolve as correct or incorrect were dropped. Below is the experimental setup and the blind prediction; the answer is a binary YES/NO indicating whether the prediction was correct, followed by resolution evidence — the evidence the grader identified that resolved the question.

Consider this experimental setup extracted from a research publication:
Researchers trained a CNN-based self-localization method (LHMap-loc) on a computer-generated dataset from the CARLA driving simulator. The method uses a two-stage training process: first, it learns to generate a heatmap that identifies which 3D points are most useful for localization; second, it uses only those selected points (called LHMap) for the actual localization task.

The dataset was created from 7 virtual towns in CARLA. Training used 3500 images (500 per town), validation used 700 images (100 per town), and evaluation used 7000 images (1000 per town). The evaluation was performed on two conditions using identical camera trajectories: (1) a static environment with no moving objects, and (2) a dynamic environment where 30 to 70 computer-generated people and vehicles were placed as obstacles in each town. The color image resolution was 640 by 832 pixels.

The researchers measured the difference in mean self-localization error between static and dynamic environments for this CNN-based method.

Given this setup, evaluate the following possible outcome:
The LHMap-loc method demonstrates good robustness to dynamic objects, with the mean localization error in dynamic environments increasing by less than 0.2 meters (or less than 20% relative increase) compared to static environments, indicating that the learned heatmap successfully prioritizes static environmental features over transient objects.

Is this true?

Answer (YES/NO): YES